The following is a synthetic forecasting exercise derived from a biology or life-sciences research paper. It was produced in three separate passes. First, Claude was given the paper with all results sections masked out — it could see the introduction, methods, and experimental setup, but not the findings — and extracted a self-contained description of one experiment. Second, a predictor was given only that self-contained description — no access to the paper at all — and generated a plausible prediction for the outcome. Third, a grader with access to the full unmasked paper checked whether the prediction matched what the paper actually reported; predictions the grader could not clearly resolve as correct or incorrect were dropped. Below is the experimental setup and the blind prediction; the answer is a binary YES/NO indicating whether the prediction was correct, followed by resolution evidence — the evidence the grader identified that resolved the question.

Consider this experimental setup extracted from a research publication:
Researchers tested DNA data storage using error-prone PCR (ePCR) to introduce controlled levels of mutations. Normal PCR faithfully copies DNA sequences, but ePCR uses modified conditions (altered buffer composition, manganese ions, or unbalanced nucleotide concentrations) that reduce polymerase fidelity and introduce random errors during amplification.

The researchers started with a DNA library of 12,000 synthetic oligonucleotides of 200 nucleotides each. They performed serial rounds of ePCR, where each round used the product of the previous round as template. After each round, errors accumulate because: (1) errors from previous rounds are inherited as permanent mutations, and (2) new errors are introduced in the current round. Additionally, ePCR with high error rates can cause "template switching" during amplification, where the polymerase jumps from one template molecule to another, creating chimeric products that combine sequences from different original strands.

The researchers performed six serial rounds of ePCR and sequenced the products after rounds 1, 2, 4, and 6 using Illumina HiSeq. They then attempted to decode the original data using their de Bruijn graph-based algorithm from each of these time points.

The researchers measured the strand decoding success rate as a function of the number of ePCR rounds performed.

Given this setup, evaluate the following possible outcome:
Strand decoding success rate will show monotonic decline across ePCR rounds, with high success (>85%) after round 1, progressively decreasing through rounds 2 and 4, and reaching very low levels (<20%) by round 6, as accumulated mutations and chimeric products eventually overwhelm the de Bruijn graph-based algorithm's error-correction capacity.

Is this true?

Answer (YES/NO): NO